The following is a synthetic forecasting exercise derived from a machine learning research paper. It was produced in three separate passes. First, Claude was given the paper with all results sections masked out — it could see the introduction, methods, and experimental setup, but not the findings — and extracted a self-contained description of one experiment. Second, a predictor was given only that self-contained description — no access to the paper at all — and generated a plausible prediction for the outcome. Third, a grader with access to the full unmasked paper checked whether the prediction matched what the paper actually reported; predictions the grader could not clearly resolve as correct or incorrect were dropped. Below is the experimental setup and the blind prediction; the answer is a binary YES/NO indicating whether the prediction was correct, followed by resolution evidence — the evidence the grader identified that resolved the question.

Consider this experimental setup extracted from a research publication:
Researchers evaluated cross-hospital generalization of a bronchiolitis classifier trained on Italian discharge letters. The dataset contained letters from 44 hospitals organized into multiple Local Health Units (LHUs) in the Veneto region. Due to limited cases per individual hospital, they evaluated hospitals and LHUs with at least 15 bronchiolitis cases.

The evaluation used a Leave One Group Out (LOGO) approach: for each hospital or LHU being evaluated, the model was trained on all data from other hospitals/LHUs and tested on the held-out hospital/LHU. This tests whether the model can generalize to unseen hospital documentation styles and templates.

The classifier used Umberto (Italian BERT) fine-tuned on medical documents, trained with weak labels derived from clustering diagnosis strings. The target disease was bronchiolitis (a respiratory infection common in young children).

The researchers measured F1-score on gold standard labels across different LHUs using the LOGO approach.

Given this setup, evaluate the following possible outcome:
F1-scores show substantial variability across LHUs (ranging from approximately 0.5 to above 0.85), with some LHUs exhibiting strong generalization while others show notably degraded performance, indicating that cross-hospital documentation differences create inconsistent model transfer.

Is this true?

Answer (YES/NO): NO